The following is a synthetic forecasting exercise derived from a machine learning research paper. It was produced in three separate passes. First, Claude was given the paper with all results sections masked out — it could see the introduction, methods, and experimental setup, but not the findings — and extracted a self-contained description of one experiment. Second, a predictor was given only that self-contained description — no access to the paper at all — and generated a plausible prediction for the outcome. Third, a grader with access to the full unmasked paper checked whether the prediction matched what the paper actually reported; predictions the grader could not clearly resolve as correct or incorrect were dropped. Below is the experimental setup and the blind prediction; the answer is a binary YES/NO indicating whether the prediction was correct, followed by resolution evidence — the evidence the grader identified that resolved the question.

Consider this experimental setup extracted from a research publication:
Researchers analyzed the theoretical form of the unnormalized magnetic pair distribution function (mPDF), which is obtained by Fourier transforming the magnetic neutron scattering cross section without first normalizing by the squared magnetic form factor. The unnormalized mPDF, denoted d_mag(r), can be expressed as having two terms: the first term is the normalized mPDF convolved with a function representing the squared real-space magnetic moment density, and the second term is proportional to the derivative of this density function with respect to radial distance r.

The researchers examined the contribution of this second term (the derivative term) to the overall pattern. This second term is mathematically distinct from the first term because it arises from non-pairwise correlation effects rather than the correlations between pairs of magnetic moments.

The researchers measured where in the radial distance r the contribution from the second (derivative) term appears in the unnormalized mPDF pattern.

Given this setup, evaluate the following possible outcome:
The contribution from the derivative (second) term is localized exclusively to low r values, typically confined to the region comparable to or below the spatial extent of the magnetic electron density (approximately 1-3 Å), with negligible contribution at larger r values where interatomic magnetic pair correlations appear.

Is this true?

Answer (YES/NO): NO